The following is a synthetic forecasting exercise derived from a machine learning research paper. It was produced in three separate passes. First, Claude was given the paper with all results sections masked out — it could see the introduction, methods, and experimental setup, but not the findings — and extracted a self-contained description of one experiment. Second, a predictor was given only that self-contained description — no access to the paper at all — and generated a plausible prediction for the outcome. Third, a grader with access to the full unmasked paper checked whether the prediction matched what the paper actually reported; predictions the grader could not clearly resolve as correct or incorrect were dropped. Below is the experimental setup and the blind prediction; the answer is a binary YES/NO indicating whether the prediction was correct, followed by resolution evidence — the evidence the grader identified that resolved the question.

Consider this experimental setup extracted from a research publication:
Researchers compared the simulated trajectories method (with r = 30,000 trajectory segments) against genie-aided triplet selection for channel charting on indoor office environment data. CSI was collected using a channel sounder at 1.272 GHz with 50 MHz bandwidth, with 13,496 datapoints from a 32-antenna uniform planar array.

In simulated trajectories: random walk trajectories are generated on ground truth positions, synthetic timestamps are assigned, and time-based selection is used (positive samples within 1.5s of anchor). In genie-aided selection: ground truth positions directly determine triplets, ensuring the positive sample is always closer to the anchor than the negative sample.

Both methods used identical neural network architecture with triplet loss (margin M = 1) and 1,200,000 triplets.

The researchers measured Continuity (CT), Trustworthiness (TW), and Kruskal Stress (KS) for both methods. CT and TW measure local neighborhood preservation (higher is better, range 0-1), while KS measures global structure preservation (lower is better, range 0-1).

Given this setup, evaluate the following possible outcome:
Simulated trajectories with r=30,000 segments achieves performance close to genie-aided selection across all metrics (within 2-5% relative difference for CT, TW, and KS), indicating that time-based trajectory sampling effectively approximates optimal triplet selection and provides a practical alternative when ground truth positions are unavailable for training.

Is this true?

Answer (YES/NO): NO